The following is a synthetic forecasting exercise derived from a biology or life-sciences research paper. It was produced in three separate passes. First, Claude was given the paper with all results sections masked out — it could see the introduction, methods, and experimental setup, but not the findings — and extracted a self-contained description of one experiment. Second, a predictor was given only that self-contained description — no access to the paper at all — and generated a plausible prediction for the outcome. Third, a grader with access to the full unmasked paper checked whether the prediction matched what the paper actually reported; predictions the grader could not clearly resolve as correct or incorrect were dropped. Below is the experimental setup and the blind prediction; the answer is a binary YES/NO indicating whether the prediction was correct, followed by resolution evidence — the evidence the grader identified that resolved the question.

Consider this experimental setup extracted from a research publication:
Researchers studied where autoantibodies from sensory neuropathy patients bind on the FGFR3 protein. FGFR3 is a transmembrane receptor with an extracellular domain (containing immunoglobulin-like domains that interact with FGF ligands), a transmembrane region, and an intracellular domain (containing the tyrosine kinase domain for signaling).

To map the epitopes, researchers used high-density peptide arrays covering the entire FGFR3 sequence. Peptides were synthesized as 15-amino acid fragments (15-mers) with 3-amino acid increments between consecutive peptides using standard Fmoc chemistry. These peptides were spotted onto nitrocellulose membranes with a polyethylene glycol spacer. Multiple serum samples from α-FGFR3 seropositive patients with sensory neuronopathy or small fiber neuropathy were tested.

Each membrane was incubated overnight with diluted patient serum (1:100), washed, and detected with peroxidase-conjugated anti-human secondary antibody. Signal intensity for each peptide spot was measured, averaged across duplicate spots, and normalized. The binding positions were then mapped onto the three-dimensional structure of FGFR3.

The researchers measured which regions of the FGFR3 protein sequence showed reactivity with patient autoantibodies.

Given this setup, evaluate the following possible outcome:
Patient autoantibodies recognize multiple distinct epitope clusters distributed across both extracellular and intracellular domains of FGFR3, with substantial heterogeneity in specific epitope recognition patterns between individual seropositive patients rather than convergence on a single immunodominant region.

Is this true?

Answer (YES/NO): NO